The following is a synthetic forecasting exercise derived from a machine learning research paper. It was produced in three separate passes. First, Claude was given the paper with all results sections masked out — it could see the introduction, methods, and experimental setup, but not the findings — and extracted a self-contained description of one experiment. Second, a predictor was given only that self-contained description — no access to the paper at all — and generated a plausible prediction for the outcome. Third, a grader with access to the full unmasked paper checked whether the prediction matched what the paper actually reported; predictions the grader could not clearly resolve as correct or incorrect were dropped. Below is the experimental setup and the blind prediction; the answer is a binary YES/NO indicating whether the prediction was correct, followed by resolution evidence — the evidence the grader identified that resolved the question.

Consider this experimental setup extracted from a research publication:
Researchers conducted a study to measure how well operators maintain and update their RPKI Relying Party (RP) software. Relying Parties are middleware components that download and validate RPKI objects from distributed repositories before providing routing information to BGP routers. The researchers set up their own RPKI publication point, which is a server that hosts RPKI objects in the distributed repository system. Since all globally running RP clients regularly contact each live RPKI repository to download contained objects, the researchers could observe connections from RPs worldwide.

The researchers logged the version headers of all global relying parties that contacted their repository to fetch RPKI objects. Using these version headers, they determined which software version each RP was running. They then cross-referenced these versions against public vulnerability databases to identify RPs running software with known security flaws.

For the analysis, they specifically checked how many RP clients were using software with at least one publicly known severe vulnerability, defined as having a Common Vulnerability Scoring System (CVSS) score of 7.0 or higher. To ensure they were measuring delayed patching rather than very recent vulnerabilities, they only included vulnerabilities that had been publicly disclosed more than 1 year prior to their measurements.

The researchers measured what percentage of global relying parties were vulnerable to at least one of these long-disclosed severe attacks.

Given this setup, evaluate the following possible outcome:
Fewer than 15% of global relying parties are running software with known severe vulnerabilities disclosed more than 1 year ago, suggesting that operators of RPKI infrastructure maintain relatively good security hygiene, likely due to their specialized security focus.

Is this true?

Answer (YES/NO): NO